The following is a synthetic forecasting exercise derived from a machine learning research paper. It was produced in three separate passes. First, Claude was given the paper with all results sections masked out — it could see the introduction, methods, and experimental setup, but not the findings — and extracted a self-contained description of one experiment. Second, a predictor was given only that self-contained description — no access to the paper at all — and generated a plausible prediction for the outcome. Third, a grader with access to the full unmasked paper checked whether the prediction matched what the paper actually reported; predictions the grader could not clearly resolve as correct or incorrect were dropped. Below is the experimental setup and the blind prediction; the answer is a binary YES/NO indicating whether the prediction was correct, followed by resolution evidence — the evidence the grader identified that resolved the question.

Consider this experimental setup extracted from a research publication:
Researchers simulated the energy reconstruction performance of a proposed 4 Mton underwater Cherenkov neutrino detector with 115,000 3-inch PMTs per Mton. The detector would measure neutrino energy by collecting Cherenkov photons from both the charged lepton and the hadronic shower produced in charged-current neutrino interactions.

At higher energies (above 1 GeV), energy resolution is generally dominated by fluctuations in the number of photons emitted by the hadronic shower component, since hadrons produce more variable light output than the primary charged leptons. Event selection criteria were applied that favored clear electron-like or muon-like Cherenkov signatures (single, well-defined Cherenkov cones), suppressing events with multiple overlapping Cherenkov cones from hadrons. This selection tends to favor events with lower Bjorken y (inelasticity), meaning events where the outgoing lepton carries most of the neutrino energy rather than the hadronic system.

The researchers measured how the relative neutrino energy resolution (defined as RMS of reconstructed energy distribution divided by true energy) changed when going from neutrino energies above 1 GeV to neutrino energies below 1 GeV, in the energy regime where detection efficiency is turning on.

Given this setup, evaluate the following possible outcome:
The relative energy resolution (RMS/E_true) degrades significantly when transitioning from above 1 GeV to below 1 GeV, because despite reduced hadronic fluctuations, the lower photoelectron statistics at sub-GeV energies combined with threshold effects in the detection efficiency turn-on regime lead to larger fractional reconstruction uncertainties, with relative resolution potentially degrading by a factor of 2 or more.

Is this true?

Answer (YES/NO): NO